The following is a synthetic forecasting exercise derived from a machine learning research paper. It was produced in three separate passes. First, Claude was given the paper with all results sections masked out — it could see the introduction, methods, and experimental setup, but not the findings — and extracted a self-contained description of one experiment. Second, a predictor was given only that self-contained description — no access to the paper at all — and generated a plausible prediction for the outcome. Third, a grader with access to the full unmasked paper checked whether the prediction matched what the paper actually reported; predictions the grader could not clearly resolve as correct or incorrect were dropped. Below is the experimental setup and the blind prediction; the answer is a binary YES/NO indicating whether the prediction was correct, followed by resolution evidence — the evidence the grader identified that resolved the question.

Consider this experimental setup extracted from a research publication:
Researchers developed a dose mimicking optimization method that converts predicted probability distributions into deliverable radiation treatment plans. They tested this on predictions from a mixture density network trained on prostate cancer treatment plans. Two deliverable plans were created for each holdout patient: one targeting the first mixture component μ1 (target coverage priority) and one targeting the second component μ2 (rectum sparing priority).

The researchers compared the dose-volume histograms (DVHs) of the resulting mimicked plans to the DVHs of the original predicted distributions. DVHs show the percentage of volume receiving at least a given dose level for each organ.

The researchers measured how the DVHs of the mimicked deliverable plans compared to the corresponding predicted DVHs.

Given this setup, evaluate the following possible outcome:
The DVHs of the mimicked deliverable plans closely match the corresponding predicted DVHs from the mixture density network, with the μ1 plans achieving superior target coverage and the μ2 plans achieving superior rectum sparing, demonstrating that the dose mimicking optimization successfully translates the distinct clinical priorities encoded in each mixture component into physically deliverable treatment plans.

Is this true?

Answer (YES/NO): YES